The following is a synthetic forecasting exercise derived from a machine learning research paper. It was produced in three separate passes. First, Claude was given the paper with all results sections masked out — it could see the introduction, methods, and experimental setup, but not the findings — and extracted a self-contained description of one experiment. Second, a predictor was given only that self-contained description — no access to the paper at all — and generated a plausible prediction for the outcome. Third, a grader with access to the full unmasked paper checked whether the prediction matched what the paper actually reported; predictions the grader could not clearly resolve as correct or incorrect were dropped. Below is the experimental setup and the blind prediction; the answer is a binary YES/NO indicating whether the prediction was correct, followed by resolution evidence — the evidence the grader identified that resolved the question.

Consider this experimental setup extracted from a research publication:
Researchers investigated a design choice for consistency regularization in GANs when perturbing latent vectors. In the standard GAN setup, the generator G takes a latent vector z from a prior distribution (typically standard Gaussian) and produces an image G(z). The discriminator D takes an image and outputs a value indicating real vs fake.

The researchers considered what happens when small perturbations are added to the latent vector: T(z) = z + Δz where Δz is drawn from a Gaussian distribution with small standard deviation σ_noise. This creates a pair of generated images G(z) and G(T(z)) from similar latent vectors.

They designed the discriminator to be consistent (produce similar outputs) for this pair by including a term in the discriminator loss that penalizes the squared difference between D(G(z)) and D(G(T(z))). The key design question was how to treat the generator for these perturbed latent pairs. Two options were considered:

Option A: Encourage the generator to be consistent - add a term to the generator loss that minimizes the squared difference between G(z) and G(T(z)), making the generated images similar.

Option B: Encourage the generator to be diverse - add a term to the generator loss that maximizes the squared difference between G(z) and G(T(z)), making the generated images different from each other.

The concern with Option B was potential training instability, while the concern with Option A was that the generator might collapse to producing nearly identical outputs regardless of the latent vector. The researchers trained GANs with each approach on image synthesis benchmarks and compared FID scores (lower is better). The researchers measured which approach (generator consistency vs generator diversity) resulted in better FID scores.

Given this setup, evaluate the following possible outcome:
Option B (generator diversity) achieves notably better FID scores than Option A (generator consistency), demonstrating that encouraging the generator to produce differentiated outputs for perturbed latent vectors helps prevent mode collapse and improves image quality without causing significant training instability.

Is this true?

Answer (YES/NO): YES